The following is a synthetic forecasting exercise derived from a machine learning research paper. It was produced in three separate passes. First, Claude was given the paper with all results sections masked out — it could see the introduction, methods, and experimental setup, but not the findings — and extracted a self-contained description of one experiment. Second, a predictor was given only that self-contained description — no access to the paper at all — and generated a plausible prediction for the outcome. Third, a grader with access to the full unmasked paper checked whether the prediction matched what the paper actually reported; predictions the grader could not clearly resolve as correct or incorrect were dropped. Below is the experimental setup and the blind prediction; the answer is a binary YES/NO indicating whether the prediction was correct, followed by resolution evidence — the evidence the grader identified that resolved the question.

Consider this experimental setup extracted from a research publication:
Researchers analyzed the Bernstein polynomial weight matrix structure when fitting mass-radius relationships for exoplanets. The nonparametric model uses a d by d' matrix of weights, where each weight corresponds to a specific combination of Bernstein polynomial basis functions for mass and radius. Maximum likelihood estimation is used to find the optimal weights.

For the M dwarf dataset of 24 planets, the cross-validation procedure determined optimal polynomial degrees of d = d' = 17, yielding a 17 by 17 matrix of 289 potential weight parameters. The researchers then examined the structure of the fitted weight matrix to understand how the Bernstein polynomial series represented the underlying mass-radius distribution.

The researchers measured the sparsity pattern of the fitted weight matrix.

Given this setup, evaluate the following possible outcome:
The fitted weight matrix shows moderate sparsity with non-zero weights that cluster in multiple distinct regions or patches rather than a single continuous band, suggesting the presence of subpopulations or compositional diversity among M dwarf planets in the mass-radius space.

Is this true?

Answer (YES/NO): NO